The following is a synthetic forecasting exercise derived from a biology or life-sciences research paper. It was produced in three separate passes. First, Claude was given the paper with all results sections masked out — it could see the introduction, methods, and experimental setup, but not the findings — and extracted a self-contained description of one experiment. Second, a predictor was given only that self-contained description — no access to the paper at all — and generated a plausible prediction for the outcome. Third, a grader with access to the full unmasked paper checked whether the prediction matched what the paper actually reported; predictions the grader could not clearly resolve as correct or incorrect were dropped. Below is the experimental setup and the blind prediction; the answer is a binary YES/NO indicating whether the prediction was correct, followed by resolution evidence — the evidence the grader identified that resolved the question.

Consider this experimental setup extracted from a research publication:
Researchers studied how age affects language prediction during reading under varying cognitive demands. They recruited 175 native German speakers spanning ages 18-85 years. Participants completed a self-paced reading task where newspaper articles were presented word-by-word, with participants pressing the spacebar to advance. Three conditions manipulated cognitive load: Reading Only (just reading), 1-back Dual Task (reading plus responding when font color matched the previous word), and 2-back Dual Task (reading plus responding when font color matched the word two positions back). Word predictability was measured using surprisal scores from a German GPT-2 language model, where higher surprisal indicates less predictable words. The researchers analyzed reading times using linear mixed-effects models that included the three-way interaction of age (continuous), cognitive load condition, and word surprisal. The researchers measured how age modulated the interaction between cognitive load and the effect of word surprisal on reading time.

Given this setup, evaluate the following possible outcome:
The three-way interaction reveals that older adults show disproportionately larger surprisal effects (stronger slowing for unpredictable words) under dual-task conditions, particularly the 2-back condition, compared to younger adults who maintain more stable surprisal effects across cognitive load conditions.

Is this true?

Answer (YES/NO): NO